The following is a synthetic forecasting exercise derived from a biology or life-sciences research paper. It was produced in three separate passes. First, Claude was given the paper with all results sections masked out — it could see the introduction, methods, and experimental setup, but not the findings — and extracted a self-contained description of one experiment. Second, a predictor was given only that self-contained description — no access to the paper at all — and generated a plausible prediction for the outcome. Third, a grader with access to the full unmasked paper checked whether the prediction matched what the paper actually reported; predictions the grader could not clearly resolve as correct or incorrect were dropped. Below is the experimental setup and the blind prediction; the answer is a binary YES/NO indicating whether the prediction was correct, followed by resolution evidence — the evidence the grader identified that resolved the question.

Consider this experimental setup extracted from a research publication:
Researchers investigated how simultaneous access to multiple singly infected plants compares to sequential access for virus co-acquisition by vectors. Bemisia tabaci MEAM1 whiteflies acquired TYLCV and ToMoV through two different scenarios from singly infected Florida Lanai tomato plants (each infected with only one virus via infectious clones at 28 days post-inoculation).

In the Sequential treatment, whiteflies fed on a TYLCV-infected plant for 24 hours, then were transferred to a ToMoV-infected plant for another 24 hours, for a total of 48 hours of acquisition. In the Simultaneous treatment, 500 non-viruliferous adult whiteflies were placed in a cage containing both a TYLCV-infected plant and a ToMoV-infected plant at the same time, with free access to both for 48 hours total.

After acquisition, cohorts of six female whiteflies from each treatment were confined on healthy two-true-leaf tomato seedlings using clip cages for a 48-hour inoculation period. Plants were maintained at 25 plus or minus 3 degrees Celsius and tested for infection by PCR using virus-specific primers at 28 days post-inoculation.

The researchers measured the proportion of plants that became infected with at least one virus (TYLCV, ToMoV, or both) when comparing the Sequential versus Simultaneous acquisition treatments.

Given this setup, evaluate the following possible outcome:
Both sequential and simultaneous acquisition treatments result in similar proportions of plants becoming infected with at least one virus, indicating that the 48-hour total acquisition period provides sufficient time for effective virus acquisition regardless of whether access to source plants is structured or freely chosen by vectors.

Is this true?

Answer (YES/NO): NO